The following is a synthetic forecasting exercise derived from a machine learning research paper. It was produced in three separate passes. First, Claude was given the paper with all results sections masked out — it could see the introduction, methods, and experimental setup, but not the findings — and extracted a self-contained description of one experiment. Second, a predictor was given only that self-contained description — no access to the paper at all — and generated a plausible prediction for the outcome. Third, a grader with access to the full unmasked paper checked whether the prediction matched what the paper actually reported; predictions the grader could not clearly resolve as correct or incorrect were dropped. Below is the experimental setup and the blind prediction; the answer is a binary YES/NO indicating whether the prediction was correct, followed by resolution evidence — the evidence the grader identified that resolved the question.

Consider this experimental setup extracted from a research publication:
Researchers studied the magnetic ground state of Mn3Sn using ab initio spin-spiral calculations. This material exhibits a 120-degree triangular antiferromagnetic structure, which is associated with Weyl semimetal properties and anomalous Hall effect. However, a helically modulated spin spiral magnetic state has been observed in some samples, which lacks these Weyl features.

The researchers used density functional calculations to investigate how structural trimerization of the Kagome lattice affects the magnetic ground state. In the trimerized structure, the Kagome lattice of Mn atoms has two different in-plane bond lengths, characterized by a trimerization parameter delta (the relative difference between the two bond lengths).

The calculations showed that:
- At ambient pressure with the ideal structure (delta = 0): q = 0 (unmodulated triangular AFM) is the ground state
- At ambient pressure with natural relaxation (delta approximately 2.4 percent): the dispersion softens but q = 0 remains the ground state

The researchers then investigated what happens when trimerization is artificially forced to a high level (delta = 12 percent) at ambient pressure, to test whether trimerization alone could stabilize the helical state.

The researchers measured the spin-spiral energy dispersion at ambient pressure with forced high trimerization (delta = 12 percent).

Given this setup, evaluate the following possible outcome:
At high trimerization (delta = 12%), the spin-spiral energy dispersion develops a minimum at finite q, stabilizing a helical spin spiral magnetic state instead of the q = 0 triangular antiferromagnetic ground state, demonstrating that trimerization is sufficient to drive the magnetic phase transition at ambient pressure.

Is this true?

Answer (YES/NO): YES